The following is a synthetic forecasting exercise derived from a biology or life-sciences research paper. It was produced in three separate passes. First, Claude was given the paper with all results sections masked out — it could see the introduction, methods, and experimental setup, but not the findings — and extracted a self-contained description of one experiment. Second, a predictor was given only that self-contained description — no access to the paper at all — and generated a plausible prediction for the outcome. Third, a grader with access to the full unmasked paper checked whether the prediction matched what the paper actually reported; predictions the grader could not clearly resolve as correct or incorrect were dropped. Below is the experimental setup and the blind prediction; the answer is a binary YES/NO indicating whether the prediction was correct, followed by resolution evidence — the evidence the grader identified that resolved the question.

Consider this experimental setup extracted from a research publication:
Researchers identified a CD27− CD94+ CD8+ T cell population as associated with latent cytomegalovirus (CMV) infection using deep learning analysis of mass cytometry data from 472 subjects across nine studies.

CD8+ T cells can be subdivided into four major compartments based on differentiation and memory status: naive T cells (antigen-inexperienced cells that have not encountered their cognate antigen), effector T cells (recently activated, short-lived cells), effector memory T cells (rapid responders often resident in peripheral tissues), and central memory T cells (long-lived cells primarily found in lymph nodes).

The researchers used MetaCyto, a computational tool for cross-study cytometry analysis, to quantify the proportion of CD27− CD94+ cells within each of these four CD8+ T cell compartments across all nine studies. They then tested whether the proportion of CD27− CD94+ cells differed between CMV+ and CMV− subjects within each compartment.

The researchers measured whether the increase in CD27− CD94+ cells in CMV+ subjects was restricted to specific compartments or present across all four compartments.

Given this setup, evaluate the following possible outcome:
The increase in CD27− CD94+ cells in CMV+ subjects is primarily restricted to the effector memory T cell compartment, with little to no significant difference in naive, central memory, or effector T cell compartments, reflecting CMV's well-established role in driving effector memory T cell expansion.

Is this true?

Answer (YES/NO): NO